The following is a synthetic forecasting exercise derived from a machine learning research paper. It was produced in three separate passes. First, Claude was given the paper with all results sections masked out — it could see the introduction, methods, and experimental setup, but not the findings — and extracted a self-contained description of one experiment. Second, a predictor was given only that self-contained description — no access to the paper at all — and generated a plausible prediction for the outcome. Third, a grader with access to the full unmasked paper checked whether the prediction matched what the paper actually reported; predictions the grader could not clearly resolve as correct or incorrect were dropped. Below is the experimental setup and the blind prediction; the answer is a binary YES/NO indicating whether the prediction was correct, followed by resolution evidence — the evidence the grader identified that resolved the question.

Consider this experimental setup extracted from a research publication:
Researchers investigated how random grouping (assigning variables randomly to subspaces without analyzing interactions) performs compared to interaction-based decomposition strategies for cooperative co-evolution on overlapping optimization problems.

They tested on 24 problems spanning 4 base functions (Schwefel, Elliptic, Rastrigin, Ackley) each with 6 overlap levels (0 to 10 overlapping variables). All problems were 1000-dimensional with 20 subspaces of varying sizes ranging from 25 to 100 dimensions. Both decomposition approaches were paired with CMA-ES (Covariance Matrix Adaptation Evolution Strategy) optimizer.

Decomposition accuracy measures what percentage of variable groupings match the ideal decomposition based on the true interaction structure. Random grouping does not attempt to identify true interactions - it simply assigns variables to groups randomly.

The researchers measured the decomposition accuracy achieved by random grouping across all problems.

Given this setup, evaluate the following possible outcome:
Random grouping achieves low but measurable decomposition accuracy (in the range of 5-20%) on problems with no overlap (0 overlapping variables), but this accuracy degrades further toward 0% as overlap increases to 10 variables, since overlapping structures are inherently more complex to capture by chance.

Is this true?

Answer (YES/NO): NO